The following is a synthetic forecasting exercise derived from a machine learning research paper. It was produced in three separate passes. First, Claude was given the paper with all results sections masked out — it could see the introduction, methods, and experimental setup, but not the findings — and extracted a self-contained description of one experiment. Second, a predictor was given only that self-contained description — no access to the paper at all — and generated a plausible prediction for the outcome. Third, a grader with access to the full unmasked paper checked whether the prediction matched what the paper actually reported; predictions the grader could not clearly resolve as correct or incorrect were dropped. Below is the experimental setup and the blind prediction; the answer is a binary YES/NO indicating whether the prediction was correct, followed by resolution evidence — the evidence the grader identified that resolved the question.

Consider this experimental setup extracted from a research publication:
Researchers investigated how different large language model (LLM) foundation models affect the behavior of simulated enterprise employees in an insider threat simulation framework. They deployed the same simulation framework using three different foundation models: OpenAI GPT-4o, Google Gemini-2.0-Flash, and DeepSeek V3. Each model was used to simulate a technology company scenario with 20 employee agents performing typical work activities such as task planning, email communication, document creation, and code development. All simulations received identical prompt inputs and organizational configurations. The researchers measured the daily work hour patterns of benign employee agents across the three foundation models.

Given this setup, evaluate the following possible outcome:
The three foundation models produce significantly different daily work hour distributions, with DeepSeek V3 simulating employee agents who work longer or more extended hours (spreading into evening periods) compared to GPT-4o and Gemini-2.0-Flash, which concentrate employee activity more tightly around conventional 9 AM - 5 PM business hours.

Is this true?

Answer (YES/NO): NO